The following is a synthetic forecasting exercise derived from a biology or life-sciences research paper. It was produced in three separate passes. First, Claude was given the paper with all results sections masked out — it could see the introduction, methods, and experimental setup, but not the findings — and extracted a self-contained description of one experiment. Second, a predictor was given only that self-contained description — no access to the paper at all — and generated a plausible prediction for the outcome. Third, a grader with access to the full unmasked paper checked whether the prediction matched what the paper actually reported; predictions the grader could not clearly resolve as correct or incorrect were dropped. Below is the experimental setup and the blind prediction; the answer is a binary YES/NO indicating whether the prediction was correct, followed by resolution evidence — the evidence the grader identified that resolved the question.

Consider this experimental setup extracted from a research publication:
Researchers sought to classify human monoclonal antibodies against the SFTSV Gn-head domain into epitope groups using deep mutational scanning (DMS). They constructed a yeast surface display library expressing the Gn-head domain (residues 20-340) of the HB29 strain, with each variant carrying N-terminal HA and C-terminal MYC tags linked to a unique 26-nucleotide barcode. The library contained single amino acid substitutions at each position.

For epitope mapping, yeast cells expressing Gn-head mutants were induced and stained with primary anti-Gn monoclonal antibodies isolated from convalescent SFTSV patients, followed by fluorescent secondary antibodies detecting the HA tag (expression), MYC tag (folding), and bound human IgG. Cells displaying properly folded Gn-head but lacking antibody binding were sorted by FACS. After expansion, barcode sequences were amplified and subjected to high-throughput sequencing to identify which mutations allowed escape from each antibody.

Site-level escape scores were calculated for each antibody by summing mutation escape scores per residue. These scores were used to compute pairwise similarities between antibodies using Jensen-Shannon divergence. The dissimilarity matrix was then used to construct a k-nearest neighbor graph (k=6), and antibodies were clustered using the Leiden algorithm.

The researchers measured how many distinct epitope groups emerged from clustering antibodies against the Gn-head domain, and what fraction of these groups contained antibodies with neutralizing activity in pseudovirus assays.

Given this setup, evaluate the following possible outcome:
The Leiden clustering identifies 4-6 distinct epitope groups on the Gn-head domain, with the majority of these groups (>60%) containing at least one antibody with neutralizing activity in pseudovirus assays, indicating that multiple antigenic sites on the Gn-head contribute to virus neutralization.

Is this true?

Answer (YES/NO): NO